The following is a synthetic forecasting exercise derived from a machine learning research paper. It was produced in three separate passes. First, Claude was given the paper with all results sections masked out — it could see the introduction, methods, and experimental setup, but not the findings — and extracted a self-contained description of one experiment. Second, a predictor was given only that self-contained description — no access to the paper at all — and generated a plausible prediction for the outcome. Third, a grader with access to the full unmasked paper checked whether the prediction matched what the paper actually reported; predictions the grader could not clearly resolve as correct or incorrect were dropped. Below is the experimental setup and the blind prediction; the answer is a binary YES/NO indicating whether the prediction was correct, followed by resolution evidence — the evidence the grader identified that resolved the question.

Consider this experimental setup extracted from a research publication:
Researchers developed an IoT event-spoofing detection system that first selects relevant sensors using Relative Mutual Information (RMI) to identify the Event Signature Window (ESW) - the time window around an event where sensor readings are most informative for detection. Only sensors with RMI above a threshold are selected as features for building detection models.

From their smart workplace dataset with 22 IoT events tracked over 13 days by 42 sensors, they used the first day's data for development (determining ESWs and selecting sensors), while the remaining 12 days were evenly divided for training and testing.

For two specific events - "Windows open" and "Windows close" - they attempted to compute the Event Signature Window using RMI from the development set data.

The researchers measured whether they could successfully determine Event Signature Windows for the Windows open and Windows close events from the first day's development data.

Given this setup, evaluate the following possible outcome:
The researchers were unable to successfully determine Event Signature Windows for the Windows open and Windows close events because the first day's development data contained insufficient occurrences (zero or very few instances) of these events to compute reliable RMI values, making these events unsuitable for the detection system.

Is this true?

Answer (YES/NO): YES